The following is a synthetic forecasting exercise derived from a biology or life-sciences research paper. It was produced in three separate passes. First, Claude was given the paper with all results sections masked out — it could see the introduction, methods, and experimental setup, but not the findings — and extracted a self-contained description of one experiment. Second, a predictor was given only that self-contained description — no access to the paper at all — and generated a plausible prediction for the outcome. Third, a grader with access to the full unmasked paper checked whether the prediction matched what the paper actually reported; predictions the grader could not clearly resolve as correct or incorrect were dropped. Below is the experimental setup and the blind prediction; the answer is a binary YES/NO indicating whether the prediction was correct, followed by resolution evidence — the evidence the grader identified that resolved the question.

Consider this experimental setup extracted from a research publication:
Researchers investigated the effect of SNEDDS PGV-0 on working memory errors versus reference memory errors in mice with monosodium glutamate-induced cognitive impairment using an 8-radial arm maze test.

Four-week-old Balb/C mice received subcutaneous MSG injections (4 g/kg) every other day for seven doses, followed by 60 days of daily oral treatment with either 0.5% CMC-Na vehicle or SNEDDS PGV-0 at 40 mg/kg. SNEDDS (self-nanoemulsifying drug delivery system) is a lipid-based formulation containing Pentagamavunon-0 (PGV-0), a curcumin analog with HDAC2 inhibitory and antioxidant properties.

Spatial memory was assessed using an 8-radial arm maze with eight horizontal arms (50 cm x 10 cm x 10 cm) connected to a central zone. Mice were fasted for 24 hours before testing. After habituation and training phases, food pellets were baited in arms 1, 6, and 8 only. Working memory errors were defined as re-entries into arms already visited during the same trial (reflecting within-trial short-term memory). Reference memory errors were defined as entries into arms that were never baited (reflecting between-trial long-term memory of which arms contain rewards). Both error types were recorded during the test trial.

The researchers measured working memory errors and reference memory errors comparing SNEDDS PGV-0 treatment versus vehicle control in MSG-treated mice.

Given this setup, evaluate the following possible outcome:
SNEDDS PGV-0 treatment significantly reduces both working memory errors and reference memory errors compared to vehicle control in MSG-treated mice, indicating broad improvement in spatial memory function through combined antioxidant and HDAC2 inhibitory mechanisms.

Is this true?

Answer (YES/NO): NO